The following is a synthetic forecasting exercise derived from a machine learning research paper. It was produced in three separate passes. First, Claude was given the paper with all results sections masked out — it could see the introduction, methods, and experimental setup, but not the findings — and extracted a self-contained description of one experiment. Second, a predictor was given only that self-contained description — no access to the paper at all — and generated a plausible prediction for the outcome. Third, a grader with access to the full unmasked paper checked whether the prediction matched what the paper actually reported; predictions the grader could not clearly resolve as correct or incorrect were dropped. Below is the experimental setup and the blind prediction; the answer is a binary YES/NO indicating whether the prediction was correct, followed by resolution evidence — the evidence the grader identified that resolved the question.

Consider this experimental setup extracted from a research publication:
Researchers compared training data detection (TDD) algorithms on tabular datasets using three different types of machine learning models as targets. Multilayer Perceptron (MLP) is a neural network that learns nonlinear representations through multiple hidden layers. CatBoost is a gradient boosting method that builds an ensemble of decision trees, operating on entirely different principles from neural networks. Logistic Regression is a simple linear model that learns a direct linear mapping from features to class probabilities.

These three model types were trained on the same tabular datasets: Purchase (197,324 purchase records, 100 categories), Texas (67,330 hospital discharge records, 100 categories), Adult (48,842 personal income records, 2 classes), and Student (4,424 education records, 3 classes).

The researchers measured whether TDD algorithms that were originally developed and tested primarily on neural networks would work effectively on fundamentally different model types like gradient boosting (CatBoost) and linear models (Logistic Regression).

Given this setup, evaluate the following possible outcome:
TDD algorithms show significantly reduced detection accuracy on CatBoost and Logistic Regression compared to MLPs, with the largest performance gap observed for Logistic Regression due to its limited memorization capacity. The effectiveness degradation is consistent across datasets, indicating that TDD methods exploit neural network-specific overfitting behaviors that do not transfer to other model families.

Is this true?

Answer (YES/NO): NO